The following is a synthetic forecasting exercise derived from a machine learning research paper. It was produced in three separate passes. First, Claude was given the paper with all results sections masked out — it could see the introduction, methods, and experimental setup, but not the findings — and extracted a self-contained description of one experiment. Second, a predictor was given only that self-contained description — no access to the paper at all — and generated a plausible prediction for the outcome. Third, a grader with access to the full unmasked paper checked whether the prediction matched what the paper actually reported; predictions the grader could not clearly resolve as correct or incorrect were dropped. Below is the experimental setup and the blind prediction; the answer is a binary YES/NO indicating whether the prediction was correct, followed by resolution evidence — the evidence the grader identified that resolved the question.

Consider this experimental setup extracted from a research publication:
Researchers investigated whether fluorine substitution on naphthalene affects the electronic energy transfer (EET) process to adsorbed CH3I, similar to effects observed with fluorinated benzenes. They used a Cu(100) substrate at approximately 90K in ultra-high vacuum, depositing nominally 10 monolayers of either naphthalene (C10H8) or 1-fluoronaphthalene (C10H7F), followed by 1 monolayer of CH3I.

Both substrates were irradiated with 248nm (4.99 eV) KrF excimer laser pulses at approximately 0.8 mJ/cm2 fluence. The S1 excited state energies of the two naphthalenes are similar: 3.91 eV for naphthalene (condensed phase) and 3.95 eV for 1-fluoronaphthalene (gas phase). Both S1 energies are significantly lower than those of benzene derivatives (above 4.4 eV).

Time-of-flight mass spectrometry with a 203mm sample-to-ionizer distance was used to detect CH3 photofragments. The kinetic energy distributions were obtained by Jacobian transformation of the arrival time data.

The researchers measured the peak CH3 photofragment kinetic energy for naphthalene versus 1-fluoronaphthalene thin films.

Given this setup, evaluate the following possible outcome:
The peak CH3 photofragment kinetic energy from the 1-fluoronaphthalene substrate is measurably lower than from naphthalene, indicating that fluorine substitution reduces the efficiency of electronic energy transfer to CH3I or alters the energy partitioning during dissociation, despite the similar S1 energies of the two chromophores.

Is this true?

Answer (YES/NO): NO